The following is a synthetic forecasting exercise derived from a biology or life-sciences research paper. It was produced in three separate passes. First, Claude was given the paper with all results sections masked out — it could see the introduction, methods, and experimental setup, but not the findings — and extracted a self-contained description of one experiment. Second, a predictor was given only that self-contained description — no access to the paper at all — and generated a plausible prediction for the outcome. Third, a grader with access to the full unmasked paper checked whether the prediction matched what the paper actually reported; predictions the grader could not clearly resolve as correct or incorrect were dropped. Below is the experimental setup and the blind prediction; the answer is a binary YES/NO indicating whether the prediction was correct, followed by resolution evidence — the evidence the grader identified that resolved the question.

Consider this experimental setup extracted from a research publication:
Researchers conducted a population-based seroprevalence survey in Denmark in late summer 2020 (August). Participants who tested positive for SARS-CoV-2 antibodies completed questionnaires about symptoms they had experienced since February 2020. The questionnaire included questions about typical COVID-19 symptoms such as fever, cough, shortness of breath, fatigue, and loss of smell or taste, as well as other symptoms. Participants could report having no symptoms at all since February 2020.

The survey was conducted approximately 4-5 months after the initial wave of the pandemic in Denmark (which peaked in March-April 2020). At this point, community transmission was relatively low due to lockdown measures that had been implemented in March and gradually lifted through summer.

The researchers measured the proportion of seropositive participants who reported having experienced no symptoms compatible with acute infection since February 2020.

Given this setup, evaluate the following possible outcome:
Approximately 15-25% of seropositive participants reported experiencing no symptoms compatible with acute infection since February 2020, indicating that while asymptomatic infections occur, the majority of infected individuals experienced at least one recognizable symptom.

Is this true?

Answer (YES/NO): NO